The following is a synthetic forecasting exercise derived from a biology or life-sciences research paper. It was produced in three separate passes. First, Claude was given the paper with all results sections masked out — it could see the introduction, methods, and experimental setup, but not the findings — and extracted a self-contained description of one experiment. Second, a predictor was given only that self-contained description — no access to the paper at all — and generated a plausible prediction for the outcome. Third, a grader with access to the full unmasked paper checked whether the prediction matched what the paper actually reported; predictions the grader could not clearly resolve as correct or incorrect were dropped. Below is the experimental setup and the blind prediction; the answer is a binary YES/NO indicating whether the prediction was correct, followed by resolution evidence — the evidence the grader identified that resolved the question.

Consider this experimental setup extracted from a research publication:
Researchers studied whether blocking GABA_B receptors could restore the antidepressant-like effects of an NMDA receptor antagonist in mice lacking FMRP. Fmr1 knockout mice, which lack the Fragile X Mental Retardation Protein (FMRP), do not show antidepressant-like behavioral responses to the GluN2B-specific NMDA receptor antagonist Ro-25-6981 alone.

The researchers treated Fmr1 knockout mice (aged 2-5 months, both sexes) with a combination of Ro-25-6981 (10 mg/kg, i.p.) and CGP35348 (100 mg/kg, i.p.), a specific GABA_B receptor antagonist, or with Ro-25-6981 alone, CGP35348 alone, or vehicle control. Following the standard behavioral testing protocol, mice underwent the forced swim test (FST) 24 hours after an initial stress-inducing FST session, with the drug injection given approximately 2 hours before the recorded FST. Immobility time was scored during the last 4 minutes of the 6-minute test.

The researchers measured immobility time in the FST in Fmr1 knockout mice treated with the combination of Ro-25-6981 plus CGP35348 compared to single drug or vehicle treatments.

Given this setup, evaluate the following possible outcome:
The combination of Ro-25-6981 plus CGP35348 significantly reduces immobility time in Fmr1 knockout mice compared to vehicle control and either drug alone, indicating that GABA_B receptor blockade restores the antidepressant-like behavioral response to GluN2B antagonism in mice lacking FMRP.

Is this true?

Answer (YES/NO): YES